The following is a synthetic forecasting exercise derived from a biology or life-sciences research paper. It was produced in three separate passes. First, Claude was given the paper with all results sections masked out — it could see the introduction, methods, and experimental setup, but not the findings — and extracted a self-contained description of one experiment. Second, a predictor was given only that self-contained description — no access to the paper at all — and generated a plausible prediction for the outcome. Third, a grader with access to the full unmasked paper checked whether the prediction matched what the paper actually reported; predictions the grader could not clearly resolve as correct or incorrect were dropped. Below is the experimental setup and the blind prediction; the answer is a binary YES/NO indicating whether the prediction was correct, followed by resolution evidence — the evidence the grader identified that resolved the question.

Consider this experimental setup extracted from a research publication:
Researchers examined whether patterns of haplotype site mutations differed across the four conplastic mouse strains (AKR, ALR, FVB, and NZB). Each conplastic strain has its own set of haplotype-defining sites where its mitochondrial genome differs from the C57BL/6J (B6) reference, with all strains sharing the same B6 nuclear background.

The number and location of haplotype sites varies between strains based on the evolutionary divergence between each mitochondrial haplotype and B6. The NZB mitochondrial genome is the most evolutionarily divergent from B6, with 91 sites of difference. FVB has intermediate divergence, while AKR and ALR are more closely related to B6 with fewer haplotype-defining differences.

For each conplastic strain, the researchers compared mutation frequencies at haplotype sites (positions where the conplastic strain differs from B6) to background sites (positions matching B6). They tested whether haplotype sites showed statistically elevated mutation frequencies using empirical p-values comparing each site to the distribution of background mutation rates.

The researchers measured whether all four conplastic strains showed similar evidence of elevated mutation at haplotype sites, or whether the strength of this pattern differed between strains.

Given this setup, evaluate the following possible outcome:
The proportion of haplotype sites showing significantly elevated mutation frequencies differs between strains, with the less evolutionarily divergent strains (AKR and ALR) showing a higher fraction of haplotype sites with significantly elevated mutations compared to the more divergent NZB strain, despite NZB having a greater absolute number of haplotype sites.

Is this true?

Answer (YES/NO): NO